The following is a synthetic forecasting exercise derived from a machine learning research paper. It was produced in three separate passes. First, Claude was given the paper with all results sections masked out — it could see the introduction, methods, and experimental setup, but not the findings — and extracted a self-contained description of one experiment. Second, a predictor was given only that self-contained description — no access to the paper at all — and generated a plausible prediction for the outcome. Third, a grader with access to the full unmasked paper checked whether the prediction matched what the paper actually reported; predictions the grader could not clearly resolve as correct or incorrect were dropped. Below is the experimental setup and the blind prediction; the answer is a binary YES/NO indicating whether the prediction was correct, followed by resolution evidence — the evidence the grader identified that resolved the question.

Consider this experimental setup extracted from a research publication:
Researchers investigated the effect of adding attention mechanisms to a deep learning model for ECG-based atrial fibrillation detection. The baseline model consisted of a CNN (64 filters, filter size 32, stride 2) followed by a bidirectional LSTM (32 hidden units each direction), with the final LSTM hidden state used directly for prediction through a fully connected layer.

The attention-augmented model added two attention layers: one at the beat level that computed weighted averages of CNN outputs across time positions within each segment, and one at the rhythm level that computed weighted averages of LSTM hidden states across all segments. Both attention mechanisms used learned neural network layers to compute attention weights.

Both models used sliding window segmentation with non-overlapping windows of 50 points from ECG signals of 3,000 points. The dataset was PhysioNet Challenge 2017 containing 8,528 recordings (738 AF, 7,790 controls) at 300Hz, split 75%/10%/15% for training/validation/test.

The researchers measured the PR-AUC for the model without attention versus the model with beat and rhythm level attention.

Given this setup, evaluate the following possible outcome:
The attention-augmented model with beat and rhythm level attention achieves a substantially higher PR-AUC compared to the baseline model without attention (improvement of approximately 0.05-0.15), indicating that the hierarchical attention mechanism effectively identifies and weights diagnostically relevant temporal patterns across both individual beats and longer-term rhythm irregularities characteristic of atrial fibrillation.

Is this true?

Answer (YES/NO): NO